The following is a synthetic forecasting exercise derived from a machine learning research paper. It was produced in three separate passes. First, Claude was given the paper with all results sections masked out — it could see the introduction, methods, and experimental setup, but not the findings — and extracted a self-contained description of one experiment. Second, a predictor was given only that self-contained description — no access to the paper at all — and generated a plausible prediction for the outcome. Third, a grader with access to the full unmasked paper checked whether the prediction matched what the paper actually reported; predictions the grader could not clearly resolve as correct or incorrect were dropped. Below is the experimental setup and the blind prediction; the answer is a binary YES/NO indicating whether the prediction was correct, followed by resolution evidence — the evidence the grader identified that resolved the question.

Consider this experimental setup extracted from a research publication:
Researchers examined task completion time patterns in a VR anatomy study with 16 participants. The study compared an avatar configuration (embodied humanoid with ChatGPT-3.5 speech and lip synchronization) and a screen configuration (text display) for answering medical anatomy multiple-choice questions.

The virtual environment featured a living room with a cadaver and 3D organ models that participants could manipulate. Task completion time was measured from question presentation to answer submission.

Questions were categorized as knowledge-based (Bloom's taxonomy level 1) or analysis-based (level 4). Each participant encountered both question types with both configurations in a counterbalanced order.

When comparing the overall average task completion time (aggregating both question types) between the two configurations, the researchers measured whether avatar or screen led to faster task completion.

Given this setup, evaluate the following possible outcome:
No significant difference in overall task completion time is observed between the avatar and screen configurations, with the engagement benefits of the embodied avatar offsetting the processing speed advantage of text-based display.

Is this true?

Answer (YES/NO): YES